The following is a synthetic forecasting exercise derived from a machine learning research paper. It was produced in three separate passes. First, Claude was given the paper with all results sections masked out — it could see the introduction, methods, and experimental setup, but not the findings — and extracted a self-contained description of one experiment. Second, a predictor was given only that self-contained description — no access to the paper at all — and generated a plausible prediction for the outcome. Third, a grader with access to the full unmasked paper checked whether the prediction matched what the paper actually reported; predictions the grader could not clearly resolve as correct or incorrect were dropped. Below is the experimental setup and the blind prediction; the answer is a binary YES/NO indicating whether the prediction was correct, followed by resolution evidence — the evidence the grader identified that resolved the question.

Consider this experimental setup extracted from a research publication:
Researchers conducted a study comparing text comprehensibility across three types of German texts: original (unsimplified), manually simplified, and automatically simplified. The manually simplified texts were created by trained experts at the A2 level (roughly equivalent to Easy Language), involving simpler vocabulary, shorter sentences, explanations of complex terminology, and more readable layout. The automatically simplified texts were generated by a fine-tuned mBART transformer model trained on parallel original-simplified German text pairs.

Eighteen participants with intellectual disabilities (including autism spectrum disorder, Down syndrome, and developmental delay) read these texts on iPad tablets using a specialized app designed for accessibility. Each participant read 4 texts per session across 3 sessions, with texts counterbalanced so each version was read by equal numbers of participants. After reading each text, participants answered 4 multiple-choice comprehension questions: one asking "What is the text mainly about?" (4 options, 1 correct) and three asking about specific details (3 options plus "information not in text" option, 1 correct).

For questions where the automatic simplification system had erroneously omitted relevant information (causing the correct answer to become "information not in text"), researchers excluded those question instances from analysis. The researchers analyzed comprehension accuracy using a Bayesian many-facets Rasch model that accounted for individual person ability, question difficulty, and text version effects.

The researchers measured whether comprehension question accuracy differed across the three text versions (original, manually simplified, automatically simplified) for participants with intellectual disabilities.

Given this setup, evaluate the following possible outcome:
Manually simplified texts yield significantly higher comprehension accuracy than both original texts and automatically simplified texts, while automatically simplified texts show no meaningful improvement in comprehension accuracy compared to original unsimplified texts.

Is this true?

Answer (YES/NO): NO